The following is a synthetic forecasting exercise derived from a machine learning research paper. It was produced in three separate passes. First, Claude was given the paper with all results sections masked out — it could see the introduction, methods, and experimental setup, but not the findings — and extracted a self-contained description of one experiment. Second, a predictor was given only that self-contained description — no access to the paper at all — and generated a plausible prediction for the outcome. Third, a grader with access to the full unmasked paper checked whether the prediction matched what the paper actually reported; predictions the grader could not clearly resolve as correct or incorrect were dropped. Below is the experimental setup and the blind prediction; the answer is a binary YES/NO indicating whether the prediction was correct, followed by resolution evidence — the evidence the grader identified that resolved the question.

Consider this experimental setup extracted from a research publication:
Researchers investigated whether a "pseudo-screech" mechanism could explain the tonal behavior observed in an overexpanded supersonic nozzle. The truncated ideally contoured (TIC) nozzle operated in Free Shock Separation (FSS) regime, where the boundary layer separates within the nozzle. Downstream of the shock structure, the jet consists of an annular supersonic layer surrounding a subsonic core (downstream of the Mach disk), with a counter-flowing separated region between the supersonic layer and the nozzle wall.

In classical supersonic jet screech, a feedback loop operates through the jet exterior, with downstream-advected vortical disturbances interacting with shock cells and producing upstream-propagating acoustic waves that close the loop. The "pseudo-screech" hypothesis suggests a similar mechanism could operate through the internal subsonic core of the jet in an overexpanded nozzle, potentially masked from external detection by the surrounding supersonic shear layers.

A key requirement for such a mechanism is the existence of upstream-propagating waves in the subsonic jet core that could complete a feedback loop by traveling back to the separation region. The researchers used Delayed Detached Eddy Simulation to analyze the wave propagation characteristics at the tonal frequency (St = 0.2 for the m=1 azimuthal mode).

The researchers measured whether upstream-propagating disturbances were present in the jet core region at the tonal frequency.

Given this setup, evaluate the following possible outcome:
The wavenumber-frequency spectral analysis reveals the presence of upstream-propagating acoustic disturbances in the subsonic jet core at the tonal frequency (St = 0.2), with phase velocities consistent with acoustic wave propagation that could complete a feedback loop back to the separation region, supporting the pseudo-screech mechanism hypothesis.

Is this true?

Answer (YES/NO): NO